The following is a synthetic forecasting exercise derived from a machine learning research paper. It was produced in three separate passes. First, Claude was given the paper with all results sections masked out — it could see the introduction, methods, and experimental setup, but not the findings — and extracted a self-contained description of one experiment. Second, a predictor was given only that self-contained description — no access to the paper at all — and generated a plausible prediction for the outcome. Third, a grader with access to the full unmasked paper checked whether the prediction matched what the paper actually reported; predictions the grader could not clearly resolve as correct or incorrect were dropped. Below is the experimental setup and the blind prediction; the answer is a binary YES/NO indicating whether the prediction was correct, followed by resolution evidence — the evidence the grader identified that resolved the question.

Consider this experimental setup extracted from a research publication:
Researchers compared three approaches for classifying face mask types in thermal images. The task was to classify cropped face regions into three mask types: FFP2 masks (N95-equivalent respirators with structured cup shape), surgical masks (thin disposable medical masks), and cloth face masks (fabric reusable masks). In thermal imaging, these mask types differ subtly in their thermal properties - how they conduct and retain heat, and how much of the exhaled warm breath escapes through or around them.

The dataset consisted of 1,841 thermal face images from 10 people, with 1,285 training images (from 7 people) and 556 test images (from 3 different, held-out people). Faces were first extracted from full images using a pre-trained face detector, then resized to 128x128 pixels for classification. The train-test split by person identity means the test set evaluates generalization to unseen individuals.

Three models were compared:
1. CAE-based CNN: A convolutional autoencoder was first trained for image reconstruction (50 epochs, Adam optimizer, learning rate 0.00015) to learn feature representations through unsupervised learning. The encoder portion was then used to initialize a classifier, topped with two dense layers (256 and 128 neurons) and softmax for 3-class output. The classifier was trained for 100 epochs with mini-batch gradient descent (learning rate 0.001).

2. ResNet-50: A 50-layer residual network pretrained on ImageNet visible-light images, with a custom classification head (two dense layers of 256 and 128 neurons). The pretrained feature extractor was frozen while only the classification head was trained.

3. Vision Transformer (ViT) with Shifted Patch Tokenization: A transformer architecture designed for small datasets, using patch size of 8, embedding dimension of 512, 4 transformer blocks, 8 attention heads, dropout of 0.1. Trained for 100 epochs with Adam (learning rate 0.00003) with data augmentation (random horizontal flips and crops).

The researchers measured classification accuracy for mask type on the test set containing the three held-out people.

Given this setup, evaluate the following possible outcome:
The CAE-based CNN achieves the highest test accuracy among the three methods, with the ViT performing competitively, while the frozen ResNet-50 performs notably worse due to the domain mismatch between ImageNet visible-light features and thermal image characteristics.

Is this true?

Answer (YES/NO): YES